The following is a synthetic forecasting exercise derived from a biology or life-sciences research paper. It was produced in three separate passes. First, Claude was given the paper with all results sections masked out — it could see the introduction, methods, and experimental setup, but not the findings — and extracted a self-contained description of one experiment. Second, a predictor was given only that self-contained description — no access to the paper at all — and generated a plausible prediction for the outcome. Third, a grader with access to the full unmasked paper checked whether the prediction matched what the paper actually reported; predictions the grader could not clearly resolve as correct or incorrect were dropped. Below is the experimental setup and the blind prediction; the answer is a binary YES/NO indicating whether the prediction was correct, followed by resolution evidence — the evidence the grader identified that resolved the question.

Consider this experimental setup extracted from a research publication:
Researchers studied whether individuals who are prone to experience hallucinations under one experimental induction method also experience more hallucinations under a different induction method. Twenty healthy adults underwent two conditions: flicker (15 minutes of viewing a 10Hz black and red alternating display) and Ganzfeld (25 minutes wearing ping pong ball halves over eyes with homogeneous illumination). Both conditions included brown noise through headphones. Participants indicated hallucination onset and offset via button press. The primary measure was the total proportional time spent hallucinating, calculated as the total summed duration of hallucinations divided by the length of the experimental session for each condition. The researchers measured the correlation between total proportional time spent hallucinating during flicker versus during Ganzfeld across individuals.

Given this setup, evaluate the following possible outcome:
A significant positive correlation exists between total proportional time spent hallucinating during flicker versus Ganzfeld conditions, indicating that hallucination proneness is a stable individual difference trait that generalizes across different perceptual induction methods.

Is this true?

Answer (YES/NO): YES